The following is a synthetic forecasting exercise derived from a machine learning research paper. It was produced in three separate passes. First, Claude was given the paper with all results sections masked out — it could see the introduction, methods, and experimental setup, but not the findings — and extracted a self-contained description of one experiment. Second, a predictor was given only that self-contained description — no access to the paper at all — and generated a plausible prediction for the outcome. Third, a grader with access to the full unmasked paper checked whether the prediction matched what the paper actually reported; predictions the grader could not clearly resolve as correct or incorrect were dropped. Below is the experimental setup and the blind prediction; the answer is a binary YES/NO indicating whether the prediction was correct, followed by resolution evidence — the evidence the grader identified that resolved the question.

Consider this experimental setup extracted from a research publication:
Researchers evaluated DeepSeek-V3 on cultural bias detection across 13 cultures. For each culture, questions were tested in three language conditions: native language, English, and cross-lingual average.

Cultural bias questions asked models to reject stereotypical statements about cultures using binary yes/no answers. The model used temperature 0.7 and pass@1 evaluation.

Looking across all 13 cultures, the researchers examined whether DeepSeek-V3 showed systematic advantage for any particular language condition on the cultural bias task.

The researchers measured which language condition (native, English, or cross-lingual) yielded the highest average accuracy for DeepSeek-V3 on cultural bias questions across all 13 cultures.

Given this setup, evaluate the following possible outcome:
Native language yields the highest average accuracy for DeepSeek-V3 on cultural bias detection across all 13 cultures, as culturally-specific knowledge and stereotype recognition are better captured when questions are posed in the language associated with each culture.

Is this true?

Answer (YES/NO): YES